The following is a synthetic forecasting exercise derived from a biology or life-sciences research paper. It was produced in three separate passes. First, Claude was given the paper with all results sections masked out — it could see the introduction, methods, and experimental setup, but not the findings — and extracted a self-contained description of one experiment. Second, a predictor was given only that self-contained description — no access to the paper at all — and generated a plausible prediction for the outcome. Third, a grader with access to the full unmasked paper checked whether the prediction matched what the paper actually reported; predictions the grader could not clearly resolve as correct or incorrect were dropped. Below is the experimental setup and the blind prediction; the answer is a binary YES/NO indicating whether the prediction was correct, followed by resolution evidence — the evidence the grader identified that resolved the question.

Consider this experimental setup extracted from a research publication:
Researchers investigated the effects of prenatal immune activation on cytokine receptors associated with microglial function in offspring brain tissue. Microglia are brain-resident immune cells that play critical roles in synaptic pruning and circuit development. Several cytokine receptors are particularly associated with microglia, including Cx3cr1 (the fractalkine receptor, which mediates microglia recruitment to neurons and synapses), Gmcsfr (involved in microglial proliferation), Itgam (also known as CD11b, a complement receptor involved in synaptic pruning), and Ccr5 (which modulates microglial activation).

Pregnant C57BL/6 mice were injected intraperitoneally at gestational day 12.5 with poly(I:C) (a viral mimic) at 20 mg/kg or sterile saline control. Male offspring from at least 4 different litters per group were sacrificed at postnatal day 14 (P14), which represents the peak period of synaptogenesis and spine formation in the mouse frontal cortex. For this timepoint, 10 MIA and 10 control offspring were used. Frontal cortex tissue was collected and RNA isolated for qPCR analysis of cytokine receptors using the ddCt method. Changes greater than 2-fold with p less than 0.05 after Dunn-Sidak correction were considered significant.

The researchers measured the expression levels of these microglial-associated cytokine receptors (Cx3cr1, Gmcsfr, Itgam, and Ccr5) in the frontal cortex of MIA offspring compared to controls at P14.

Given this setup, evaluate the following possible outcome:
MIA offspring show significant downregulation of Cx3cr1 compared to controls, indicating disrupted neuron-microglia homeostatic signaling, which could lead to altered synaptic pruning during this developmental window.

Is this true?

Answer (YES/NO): YES